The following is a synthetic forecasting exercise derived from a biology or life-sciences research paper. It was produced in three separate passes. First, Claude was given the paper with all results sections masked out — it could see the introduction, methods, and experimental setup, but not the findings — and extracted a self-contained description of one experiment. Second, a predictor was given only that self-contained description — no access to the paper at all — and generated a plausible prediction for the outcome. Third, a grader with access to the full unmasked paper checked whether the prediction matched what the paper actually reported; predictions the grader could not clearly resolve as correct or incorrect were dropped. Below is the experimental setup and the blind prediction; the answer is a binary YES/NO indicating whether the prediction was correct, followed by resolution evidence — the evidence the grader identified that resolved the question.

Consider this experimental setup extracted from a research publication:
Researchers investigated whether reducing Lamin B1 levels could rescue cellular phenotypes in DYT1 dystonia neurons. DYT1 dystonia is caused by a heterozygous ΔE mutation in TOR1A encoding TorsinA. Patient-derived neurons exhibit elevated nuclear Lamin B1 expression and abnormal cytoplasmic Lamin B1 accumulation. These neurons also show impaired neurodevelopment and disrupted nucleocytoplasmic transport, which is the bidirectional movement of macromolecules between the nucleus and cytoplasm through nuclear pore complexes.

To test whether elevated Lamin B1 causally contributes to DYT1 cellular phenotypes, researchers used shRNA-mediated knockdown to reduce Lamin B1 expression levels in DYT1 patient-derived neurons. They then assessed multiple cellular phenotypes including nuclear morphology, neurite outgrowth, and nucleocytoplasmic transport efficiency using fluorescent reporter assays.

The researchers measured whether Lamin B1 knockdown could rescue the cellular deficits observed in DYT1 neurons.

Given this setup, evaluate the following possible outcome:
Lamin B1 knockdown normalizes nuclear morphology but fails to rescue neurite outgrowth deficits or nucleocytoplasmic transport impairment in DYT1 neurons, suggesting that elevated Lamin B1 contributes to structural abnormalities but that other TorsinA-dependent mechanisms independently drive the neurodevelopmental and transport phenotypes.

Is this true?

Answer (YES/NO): NO